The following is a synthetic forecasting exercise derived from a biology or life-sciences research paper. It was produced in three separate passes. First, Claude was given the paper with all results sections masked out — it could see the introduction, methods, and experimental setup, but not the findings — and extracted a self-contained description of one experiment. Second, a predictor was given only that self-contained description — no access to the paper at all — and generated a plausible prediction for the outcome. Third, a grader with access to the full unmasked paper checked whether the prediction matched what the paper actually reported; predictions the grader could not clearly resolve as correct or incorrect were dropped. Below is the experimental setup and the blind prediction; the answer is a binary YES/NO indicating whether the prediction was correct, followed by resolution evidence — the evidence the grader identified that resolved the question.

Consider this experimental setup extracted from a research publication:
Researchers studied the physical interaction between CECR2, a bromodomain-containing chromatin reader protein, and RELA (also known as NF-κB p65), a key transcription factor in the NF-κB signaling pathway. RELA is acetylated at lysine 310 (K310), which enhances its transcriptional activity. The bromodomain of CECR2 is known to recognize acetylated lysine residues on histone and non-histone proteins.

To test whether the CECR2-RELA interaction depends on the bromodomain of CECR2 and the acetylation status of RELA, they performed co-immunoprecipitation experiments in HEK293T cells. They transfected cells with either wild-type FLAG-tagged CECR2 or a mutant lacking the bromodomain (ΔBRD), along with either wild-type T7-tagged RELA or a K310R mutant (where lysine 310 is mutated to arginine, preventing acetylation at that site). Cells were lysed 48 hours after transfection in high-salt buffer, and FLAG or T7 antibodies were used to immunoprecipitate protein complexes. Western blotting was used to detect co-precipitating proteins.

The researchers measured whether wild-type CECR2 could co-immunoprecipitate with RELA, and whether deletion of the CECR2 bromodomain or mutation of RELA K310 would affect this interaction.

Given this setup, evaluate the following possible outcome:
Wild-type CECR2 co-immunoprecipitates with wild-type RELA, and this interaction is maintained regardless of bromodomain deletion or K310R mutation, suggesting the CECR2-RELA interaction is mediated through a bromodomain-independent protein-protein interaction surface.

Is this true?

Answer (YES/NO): NO